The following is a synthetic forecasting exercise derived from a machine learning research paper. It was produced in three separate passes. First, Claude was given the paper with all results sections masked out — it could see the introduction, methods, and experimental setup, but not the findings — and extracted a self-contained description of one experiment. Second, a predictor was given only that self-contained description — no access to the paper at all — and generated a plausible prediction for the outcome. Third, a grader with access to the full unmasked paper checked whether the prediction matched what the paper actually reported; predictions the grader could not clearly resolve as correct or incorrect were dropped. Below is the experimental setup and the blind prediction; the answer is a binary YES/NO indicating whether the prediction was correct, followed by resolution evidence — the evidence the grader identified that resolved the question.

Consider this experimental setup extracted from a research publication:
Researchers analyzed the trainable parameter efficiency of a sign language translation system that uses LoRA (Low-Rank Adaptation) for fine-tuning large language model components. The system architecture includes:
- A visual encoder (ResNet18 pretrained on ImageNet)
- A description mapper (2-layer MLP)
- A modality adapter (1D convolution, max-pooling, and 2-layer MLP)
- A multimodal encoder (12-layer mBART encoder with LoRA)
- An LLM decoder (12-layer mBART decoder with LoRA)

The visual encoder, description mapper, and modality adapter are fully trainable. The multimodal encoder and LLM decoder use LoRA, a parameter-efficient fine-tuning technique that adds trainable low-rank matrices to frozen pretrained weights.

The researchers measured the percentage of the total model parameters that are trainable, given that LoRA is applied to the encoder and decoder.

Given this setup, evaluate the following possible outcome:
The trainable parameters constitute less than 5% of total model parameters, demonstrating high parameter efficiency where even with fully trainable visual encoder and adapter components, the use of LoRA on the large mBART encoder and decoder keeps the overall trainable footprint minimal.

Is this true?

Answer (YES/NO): YES